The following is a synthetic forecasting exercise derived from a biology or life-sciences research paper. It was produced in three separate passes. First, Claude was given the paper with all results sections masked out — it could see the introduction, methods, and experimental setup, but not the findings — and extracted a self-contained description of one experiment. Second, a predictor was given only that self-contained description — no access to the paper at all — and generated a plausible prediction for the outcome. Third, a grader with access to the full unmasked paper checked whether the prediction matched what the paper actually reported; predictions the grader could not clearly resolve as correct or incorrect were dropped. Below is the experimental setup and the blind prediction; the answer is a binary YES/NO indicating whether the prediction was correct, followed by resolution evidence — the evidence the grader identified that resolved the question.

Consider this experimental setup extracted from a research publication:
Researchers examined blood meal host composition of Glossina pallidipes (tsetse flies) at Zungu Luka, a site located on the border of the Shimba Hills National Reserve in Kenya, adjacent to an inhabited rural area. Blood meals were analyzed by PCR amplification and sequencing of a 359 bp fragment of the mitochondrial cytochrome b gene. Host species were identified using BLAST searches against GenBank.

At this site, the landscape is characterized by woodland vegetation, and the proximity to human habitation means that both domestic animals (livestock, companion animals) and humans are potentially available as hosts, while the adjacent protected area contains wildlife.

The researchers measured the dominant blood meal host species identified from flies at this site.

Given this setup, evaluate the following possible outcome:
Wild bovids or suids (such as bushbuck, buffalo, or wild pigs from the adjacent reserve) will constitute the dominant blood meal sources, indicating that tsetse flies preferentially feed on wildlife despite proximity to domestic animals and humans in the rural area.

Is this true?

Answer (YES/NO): NO